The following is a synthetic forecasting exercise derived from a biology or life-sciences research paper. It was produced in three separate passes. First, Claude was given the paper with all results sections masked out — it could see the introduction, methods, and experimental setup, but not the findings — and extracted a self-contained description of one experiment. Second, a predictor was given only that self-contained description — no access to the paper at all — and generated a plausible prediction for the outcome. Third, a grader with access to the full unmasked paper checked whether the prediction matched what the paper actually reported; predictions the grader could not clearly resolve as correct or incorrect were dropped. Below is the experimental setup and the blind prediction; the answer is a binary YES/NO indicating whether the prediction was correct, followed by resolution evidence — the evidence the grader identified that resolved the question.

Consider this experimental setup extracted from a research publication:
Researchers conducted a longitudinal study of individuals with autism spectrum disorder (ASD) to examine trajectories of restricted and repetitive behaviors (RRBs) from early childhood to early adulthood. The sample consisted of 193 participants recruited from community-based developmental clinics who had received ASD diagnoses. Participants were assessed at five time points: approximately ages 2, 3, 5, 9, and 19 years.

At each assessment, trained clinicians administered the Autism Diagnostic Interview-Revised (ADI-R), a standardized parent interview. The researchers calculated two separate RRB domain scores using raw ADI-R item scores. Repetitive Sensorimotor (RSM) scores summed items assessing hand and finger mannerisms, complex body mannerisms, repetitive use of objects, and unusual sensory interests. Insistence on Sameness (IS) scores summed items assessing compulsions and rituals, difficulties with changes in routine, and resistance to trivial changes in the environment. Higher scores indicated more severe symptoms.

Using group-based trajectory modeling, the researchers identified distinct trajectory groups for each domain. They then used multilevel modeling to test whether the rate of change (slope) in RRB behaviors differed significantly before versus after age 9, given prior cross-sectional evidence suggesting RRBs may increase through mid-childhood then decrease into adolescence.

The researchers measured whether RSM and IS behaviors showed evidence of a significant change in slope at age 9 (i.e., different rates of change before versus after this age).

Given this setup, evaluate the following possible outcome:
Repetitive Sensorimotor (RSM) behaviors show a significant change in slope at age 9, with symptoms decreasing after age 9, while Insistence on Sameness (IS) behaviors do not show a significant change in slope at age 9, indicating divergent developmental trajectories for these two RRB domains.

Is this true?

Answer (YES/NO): NO